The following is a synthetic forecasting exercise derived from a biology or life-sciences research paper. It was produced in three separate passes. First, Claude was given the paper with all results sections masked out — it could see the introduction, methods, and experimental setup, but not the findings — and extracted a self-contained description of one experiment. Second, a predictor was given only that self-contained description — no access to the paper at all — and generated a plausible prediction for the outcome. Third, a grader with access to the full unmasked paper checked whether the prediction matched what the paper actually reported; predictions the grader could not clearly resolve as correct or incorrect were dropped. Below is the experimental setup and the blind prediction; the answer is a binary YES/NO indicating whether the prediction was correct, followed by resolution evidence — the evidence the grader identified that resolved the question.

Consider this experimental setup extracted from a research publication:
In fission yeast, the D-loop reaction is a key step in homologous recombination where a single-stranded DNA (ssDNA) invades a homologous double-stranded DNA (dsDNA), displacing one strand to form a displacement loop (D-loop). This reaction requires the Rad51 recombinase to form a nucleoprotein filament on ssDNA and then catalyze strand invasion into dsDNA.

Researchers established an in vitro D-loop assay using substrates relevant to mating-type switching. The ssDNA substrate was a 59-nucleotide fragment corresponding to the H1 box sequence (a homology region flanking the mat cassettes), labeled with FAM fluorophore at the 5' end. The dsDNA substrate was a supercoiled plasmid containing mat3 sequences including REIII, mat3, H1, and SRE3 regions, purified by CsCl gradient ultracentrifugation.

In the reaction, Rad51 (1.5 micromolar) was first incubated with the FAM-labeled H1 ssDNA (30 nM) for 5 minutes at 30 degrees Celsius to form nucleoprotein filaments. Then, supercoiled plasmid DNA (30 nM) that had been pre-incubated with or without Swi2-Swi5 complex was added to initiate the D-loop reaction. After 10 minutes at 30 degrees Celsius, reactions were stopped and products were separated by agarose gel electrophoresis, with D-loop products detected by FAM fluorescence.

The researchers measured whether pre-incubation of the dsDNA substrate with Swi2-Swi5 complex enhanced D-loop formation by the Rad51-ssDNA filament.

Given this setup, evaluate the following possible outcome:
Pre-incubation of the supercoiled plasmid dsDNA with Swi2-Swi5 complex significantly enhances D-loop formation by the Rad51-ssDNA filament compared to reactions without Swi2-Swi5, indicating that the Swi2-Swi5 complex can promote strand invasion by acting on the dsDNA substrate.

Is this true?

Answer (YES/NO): NO